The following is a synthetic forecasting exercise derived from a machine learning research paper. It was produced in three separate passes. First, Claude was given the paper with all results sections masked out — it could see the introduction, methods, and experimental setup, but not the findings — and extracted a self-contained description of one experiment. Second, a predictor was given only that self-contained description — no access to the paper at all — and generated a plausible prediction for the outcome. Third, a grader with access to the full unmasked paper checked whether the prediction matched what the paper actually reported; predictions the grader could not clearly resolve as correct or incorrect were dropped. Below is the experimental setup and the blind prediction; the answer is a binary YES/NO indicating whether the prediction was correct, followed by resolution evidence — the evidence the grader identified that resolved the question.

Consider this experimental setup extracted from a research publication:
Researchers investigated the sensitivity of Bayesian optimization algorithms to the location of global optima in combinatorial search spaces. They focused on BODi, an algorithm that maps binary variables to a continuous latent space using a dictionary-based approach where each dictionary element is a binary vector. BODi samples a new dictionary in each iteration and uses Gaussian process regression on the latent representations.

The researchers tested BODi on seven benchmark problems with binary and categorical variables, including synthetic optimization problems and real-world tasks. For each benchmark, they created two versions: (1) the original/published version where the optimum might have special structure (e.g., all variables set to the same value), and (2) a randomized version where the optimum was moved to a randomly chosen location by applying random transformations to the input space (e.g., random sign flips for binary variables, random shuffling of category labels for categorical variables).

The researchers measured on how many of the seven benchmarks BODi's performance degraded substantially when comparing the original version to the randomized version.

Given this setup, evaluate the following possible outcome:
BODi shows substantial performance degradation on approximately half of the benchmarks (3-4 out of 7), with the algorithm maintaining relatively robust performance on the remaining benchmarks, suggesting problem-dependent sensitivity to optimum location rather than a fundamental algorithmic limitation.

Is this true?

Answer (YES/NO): NO